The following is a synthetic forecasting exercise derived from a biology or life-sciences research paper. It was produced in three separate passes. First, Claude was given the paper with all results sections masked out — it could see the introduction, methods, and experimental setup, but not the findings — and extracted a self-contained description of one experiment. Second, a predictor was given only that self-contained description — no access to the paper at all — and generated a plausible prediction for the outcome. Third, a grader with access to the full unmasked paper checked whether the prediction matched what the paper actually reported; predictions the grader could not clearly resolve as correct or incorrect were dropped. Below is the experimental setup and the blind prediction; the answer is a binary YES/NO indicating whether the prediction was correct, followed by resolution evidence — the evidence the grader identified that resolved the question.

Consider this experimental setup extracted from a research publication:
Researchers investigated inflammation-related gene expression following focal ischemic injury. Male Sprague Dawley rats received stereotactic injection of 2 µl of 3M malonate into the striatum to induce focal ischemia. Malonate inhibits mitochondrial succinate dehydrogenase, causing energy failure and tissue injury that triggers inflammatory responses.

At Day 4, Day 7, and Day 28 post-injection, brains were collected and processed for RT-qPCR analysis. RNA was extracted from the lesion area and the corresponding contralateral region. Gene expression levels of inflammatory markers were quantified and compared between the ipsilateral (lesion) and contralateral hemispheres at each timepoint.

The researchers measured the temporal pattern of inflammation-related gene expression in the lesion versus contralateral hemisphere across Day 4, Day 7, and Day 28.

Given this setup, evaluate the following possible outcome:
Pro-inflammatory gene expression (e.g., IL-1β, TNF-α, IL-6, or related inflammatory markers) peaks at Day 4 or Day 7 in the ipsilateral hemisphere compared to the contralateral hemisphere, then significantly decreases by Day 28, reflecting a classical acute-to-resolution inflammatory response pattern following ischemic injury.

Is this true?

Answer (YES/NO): YES